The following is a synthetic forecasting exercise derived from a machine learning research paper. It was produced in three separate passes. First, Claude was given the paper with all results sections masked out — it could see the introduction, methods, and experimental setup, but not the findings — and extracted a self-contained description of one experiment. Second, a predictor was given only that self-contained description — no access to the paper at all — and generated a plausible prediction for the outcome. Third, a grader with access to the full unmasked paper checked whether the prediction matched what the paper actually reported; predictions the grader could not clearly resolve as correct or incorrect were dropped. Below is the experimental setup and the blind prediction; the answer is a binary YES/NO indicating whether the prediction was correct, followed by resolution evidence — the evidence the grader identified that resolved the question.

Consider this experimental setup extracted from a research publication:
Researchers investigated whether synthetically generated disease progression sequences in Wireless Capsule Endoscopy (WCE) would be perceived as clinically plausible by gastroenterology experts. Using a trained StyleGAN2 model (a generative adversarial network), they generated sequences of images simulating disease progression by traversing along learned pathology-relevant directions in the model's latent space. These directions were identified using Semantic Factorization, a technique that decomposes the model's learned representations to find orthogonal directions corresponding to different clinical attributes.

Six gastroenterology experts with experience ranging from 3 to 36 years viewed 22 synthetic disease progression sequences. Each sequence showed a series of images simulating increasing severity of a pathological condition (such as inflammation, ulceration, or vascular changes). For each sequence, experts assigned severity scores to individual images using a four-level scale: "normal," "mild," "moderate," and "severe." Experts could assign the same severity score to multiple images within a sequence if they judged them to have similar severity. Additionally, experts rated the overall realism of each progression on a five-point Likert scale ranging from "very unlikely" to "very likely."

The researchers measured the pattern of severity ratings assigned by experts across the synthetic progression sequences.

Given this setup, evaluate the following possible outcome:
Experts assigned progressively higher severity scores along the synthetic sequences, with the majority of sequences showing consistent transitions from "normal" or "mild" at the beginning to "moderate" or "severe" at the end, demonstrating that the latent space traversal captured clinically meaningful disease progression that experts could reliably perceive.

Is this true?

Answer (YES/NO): YES